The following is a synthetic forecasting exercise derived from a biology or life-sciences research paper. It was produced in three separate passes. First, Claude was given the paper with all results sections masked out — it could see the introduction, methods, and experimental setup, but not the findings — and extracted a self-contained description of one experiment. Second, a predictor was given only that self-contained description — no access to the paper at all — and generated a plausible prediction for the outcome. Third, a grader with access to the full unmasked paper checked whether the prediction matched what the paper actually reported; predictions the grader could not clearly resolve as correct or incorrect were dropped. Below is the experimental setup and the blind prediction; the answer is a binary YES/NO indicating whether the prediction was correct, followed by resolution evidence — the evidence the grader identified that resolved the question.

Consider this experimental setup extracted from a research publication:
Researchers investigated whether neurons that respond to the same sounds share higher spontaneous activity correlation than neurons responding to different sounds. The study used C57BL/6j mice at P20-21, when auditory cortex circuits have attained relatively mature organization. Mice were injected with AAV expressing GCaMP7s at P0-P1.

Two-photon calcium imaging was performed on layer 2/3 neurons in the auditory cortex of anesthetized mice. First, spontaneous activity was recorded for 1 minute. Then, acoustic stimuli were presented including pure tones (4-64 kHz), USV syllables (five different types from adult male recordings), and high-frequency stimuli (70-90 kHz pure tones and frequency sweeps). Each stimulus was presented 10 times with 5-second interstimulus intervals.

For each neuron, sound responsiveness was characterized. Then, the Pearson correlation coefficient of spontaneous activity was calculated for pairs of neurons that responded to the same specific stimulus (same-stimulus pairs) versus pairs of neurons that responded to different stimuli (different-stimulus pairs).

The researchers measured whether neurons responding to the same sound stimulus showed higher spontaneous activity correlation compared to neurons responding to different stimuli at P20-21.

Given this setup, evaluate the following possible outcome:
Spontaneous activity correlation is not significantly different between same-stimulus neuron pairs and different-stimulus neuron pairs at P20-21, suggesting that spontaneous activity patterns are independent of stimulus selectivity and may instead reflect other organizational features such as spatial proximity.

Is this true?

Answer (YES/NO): NO